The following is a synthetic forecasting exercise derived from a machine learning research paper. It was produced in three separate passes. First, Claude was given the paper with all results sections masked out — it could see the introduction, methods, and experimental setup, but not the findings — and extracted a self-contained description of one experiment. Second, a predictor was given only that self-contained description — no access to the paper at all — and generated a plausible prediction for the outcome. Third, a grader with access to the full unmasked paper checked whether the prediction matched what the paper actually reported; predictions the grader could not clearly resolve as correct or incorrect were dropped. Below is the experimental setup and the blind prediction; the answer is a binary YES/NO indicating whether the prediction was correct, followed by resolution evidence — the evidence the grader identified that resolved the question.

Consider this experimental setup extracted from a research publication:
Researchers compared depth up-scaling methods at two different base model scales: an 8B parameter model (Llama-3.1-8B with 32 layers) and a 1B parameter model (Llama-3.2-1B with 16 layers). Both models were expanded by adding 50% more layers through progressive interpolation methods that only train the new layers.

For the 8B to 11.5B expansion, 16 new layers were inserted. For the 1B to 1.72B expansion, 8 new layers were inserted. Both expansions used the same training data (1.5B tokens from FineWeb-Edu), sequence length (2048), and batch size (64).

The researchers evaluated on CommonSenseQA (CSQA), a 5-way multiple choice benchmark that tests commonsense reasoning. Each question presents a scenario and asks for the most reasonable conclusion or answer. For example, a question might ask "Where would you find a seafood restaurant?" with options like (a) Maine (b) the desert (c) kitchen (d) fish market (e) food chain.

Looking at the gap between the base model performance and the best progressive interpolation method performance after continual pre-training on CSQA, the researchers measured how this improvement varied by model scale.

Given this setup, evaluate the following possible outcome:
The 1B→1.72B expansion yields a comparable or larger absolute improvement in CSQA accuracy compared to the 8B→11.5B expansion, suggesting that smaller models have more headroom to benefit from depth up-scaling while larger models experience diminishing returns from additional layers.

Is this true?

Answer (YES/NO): YES